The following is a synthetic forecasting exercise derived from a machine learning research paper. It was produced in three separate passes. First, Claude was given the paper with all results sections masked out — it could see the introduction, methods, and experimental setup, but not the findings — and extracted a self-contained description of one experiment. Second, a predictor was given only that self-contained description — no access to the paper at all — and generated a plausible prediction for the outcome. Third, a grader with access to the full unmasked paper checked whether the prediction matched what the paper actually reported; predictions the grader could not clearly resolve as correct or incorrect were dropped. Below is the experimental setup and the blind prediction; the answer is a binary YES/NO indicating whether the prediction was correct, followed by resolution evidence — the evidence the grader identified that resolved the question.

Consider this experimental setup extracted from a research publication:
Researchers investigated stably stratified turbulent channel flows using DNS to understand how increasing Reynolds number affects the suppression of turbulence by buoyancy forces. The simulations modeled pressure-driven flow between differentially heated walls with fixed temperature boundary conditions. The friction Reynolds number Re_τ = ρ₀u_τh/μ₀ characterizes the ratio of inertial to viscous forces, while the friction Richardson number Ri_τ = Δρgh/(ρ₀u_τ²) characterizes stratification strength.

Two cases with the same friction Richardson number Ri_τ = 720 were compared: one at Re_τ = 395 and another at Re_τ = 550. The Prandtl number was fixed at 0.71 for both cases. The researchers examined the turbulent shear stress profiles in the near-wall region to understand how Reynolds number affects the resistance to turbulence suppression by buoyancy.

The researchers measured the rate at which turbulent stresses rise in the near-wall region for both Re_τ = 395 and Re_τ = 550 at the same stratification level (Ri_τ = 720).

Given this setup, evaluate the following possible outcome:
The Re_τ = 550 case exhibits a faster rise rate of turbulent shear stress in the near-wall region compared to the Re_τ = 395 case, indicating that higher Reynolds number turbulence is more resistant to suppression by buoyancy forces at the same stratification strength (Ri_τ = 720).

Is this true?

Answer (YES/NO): YES